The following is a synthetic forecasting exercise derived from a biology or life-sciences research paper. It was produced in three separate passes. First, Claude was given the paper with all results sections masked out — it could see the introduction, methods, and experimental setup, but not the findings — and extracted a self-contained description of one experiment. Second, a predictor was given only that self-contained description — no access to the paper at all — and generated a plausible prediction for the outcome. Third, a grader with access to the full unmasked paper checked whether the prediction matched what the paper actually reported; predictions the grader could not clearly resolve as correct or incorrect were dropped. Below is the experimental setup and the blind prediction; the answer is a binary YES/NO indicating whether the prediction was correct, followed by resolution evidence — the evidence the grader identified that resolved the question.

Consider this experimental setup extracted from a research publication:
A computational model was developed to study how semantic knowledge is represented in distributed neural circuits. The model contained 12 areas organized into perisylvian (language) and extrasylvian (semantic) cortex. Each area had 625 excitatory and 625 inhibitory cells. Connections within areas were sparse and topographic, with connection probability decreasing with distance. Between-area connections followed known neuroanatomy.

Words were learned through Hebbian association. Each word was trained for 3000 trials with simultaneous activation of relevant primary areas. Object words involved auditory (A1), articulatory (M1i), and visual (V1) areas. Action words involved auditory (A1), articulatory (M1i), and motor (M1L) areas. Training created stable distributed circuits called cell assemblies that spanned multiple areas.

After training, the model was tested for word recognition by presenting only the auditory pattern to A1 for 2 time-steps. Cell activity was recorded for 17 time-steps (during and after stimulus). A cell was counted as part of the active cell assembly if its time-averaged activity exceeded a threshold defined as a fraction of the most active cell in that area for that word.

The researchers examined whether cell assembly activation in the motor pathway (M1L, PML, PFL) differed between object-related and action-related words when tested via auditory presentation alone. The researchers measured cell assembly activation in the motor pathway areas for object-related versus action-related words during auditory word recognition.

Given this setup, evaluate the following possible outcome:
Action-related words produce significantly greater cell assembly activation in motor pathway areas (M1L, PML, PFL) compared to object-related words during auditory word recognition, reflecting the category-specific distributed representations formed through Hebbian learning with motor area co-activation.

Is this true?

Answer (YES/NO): YES